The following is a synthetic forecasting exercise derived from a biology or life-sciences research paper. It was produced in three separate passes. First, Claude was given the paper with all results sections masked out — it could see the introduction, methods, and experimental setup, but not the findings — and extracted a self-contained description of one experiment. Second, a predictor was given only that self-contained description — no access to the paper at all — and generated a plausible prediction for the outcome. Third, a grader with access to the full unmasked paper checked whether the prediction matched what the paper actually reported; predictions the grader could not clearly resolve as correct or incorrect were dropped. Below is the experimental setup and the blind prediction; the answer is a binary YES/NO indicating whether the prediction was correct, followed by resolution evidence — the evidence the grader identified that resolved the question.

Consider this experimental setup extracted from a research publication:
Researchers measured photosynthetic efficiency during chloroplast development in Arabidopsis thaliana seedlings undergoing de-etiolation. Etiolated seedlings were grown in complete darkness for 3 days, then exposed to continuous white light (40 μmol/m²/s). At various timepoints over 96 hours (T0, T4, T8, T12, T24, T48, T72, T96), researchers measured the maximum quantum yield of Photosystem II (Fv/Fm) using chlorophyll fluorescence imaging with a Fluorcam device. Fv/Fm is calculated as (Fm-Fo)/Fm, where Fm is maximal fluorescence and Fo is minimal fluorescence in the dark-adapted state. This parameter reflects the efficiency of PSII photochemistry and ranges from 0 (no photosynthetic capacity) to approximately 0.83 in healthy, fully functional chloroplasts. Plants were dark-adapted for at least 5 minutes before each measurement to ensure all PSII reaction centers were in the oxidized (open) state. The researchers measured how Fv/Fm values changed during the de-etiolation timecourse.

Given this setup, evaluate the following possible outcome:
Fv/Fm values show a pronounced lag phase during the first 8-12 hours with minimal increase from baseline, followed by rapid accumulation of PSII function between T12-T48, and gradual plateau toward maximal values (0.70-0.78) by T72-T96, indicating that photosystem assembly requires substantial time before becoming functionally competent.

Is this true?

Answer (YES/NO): NO